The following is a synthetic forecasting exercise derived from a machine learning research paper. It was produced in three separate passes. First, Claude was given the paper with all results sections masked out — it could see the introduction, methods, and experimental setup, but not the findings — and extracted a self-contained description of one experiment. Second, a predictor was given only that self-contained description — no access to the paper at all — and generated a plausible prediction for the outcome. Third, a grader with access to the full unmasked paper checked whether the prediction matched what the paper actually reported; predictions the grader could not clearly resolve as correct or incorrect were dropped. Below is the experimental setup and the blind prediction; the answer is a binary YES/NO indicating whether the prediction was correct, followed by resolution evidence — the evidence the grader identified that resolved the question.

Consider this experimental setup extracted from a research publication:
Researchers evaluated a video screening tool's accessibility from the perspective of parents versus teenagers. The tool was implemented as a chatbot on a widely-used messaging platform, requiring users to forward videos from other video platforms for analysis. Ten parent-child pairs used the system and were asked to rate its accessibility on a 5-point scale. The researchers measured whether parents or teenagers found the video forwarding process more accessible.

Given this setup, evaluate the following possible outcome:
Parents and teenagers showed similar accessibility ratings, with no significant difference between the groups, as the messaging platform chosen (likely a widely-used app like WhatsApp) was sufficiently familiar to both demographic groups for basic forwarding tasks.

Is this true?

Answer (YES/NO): NO